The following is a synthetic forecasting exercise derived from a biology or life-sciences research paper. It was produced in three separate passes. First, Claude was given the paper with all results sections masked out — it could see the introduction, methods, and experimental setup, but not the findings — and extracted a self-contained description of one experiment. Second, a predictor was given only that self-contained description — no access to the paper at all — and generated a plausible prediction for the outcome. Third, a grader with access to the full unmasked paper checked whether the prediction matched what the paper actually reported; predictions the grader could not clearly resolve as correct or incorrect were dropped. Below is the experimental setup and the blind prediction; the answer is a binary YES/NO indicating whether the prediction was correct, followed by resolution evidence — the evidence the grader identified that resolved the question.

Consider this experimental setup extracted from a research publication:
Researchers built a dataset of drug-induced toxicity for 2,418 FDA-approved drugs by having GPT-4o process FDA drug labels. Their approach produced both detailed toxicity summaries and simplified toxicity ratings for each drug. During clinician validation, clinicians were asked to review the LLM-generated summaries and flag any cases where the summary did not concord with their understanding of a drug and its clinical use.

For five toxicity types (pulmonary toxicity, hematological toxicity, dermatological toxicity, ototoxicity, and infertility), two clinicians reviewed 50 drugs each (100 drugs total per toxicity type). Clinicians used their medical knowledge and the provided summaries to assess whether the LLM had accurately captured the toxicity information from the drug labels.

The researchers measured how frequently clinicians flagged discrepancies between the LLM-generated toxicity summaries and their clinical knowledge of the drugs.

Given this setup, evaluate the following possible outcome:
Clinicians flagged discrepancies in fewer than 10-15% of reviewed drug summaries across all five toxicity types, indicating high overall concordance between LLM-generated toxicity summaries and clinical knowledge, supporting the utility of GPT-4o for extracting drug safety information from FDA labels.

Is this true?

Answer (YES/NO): YES